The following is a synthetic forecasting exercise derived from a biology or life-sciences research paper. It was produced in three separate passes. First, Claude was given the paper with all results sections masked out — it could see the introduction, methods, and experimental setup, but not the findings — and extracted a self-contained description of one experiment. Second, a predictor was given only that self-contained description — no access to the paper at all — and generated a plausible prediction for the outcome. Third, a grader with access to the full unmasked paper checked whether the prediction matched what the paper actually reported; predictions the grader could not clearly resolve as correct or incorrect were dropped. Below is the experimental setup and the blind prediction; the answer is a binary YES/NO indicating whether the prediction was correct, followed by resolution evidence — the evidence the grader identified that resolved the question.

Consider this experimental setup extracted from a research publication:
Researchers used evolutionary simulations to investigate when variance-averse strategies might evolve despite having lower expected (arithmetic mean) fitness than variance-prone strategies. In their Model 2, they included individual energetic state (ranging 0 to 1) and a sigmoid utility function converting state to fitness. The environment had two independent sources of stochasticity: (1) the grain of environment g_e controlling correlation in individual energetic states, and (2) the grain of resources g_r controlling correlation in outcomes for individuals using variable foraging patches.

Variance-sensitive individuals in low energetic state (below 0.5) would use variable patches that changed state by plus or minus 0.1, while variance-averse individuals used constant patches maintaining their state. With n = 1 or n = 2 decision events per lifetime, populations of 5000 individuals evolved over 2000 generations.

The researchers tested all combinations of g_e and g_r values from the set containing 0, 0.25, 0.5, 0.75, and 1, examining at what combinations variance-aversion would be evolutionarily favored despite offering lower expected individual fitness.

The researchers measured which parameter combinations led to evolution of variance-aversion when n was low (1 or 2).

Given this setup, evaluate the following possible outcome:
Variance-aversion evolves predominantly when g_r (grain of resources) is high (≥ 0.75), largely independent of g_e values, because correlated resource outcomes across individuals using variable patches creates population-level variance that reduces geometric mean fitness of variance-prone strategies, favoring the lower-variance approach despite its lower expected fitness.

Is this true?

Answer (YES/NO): NO